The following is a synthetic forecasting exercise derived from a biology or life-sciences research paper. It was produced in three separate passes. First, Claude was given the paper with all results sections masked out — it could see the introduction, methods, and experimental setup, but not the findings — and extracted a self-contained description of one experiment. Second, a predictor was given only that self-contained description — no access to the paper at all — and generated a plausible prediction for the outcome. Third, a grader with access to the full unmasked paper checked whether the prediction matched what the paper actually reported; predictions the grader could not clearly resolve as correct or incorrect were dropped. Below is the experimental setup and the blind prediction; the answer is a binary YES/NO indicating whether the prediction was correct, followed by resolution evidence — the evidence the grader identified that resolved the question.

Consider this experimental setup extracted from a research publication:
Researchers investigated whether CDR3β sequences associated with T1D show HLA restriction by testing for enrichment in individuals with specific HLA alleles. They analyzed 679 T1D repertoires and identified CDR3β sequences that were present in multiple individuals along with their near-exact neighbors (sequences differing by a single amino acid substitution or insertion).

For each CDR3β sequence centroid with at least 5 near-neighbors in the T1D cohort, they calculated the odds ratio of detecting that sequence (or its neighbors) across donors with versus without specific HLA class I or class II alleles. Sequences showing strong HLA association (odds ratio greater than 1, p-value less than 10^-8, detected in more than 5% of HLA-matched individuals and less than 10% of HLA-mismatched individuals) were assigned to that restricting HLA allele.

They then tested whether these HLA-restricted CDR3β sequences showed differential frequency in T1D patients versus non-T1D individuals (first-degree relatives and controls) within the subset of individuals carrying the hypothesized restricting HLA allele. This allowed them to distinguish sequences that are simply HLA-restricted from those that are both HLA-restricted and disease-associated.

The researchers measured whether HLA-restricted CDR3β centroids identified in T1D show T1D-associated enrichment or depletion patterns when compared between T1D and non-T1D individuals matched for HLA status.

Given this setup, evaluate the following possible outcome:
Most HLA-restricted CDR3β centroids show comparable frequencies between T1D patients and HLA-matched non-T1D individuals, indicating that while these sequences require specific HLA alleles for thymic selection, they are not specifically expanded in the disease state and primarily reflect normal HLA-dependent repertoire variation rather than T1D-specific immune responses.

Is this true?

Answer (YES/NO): YES